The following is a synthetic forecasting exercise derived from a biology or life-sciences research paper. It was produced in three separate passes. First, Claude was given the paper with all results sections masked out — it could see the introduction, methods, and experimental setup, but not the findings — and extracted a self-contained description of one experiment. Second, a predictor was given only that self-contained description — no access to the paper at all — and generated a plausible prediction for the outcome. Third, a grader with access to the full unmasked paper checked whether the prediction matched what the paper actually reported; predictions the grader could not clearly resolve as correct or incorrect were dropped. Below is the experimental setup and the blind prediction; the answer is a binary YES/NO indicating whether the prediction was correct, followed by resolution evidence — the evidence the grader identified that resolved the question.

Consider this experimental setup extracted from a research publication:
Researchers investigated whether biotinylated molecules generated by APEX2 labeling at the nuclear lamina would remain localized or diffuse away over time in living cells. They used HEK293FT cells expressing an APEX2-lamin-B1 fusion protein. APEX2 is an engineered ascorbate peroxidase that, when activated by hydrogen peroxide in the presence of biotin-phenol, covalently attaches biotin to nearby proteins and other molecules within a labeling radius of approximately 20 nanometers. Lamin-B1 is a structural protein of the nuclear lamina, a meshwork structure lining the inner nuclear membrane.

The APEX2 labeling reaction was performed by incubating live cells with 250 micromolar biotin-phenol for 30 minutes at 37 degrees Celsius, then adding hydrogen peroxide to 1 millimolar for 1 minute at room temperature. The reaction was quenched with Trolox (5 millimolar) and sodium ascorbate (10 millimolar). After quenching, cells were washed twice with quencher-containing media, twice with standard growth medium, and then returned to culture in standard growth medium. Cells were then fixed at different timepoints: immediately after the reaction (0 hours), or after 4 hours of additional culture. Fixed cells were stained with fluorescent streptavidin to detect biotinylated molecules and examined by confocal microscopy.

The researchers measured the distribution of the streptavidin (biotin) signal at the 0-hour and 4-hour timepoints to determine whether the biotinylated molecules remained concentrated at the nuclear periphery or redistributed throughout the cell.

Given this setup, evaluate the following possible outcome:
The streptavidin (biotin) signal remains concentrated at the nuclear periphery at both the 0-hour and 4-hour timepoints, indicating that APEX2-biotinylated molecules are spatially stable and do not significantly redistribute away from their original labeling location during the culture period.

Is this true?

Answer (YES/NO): NO